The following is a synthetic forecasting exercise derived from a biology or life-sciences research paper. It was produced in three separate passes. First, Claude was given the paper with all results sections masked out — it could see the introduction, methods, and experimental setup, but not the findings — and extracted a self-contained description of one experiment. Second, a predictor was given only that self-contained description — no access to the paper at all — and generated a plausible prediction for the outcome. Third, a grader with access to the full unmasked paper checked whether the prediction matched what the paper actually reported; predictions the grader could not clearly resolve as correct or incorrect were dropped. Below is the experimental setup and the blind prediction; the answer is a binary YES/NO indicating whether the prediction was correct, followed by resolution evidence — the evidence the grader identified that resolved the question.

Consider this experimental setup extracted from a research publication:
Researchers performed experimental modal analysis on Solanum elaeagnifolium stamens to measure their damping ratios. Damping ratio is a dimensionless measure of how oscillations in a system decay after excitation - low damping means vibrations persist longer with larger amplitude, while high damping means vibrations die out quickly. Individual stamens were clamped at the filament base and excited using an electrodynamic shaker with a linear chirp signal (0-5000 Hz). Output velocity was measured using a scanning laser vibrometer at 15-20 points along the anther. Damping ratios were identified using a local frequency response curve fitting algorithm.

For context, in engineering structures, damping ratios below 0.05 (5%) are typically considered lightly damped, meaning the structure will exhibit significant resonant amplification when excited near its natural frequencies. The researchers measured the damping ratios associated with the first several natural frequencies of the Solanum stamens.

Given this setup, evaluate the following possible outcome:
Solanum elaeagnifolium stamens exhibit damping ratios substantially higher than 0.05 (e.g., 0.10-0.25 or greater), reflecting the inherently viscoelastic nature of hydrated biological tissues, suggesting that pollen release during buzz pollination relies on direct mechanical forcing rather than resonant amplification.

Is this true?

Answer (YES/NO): NO